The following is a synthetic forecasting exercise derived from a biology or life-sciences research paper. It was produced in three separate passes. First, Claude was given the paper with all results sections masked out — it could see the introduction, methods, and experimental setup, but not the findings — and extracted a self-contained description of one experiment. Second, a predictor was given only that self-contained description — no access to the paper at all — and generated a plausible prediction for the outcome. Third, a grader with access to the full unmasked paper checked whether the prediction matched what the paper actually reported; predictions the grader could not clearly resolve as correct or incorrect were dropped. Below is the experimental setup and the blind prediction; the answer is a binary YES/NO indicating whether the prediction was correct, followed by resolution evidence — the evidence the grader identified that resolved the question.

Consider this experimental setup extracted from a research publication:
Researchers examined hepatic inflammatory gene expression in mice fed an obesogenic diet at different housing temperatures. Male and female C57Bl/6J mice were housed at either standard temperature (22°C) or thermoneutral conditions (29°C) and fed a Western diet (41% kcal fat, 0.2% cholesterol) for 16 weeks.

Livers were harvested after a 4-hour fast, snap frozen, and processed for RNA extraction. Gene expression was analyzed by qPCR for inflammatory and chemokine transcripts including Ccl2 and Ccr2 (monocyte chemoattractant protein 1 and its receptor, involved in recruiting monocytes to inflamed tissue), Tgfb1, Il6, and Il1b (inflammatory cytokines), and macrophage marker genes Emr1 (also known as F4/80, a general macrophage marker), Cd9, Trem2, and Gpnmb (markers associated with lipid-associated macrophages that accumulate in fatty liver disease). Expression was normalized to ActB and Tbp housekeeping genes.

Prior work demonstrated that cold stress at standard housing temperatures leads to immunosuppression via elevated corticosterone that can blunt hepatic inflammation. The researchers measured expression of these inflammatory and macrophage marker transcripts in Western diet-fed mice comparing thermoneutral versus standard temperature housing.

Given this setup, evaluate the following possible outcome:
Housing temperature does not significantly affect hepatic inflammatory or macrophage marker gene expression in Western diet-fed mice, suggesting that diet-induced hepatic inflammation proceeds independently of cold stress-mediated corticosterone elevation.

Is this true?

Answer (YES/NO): NO